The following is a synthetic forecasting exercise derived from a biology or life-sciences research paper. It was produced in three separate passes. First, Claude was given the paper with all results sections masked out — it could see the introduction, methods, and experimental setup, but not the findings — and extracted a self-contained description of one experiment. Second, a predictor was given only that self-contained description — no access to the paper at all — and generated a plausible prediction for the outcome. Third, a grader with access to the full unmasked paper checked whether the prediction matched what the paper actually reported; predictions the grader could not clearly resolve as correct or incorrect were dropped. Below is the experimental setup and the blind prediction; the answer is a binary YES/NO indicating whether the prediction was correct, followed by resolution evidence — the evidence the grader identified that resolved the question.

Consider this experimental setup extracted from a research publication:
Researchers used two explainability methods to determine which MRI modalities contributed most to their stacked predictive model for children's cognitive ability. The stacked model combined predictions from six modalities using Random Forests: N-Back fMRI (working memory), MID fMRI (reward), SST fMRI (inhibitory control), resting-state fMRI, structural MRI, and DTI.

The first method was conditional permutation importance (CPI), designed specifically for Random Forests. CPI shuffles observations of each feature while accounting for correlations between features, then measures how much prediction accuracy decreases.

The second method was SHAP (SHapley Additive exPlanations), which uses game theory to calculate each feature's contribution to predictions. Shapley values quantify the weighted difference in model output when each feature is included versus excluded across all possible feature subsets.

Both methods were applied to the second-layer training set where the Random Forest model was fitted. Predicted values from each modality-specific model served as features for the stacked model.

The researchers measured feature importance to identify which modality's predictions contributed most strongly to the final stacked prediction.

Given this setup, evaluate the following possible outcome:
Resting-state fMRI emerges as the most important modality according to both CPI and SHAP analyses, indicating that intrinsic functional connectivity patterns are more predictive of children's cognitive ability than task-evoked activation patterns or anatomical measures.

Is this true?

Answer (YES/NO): NO